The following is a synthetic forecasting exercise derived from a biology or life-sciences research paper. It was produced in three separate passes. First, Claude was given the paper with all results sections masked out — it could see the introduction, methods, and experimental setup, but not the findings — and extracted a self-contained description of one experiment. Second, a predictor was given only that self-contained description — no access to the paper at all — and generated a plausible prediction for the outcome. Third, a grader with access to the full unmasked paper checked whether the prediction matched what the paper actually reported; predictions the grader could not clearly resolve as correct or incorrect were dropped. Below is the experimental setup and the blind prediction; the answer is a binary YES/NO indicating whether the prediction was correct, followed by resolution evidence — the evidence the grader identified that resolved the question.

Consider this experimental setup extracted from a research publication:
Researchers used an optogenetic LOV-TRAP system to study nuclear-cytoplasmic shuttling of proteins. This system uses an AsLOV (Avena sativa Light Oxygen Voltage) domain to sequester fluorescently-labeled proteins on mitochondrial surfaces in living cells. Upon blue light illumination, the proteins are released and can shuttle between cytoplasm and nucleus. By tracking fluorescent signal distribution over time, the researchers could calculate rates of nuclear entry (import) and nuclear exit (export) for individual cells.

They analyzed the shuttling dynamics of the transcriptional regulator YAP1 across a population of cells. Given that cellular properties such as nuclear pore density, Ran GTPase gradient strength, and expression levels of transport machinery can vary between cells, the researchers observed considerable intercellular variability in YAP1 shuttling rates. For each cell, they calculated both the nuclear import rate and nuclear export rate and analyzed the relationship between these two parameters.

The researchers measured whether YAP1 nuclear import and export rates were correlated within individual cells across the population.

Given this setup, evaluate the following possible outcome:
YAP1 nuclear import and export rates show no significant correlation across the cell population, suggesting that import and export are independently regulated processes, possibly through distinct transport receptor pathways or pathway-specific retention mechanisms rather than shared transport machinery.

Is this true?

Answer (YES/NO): NO